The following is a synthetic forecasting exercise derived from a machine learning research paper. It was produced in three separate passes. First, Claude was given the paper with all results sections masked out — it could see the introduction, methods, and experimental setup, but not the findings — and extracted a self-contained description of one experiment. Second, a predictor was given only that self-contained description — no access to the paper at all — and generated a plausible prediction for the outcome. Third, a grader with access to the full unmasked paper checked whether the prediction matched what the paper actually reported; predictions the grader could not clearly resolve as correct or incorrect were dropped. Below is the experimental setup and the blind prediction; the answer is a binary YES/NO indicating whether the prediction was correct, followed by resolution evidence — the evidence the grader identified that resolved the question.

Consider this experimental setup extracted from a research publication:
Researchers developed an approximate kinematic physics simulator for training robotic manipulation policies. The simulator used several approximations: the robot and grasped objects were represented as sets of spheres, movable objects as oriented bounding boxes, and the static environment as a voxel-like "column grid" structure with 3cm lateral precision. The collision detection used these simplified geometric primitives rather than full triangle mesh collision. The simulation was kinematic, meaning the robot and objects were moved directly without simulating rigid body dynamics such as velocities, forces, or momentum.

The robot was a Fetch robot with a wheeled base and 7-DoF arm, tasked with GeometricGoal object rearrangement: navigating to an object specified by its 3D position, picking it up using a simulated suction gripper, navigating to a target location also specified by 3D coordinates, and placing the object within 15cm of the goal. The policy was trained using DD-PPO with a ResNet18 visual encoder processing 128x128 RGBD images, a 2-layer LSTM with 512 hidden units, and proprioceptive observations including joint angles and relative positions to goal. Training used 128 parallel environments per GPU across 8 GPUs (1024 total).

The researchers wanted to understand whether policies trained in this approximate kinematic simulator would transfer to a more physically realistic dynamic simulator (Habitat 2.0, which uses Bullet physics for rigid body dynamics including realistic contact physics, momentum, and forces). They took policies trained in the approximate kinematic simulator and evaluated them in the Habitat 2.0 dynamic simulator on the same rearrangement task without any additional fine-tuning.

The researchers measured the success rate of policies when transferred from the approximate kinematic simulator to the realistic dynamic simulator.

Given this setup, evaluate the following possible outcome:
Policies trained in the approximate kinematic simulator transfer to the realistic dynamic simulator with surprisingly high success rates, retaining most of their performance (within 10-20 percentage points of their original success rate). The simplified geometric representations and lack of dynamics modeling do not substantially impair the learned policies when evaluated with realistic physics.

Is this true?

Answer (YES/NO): NO